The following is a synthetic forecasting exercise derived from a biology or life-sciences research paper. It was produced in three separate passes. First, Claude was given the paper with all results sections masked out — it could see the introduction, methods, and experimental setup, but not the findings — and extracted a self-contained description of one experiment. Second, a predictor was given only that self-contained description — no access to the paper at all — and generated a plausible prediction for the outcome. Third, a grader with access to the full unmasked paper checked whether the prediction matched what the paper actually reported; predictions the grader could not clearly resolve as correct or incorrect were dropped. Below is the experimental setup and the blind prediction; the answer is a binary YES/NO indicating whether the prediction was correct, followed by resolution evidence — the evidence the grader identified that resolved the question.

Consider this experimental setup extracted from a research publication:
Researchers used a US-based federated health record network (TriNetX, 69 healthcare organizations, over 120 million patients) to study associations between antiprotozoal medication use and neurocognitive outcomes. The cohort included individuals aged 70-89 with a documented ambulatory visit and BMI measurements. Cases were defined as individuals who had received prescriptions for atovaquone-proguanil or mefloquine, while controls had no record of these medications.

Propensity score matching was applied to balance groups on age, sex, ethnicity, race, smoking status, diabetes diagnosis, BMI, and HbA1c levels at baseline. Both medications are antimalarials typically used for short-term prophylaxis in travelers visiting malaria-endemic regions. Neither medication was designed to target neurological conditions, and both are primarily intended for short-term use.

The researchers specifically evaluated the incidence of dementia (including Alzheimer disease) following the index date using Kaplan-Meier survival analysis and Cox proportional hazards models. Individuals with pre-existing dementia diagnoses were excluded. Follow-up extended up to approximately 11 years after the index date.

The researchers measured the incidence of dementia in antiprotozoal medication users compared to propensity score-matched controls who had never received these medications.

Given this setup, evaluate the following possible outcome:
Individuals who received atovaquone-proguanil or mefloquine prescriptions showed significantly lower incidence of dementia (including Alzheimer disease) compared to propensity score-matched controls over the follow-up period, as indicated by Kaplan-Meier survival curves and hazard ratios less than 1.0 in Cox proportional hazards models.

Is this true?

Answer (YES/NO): YES